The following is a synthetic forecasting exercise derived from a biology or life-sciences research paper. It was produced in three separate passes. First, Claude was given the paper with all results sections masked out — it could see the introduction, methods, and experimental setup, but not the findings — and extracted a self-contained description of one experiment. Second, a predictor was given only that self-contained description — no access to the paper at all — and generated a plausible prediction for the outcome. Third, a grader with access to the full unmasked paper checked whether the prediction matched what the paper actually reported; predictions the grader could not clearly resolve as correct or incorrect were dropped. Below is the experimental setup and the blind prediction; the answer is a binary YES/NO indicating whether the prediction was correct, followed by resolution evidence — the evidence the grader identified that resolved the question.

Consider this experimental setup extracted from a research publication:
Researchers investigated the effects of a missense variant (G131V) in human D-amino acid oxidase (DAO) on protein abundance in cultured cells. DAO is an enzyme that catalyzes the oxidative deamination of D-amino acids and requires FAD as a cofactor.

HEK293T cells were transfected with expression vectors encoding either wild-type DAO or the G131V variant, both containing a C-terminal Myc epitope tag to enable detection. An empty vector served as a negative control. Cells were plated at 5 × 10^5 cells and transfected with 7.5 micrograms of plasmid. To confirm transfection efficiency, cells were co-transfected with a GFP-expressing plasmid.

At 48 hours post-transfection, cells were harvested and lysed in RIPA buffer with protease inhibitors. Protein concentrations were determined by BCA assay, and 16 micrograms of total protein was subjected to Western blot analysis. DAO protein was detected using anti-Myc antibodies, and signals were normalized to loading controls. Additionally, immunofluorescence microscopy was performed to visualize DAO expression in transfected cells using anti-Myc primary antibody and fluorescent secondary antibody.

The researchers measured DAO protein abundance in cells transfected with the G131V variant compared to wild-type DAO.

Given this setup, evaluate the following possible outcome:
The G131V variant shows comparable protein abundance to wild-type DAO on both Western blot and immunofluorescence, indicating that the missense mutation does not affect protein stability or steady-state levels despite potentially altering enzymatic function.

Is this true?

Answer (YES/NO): NO